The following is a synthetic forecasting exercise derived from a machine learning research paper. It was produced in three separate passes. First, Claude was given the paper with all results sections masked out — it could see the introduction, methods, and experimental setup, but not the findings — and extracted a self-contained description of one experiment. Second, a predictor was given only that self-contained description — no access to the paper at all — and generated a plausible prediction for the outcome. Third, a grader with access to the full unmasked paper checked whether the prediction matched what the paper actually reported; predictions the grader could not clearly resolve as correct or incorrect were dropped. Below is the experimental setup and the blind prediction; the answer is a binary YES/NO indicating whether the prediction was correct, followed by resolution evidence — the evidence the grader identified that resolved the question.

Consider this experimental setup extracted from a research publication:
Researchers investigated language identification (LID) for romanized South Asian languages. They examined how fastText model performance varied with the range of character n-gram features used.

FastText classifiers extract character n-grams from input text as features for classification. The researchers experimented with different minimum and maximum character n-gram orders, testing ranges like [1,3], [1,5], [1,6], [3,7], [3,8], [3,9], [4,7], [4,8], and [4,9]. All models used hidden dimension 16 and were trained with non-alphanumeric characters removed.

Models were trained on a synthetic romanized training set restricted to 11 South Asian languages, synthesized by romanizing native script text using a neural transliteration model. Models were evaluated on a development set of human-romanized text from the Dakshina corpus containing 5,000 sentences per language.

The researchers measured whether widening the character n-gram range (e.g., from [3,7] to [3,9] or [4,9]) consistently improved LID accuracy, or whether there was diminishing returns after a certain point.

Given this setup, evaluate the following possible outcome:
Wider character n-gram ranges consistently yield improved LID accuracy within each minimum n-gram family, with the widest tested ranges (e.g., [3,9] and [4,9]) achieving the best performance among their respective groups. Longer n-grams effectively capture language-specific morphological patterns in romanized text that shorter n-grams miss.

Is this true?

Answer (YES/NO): NO